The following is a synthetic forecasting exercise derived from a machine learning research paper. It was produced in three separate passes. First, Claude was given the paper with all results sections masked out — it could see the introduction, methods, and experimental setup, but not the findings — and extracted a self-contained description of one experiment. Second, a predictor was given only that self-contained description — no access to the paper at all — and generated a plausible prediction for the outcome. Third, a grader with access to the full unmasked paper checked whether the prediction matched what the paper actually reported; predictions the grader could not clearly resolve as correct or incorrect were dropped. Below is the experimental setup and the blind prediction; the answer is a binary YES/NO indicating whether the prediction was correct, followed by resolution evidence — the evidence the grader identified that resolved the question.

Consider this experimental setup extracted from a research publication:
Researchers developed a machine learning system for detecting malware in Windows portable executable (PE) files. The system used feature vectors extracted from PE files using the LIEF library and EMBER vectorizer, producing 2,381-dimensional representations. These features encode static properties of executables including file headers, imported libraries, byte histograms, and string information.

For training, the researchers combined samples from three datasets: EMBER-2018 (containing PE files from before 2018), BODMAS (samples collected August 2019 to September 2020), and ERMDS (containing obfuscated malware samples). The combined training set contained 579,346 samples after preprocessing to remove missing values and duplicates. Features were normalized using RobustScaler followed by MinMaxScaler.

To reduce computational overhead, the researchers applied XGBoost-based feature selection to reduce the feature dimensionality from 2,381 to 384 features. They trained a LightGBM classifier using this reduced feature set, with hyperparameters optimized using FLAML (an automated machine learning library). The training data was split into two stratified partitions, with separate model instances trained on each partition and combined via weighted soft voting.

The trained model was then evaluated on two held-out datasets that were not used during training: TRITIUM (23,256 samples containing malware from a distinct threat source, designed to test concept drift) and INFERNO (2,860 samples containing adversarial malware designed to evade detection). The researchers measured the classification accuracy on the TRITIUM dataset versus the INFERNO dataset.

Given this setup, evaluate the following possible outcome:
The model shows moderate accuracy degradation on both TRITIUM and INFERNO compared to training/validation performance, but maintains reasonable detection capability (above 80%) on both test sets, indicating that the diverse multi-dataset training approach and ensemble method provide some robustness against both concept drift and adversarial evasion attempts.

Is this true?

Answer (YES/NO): YES